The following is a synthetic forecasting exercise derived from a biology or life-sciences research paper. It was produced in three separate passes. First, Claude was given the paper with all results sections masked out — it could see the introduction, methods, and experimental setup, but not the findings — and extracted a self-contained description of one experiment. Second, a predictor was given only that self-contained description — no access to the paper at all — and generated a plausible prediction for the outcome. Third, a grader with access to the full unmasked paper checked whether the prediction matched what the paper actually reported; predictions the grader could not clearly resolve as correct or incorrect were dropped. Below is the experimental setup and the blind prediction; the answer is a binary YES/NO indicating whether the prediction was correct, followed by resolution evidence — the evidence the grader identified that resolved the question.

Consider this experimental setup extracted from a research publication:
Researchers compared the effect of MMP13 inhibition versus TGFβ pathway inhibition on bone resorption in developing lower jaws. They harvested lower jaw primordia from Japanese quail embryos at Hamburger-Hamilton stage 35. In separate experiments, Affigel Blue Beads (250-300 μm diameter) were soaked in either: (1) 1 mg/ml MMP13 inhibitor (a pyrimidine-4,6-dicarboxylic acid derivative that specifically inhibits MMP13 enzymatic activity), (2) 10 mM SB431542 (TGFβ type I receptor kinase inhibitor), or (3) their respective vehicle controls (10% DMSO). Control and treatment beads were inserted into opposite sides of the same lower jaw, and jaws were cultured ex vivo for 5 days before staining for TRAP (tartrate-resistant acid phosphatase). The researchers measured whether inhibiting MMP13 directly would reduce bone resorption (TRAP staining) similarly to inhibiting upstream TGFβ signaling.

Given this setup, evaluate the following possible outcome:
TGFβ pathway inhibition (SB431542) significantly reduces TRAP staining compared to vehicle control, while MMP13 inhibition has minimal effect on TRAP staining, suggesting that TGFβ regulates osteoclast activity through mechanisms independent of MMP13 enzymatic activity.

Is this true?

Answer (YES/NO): NO